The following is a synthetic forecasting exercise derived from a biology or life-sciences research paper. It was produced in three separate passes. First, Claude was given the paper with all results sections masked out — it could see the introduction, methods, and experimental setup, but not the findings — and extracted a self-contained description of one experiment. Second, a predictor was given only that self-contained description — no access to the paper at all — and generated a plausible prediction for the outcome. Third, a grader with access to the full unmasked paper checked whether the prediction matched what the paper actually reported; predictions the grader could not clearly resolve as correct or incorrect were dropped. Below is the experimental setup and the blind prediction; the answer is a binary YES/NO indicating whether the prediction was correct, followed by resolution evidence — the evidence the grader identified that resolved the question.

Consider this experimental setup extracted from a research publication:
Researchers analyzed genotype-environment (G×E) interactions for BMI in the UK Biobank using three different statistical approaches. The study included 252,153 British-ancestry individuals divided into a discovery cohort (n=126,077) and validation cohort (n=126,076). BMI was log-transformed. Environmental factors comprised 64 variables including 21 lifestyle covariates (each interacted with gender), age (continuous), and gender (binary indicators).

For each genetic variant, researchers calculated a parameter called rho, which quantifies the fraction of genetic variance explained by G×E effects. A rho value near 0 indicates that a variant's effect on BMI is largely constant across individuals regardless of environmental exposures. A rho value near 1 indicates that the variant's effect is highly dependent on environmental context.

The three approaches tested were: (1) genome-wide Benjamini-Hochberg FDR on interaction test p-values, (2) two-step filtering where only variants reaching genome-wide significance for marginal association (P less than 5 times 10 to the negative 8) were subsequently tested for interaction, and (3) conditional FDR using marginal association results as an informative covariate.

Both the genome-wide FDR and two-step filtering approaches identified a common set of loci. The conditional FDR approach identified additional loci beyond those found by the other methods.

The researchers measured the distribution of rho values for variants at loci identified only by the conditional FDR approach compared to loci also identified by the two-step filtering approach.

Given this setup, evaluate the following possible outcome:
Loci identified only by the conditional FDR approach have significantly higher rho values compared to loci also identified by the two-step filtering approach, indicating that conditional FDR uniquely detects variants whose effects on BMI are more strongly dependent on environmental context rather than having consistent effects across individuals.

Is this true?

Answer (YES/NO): YES